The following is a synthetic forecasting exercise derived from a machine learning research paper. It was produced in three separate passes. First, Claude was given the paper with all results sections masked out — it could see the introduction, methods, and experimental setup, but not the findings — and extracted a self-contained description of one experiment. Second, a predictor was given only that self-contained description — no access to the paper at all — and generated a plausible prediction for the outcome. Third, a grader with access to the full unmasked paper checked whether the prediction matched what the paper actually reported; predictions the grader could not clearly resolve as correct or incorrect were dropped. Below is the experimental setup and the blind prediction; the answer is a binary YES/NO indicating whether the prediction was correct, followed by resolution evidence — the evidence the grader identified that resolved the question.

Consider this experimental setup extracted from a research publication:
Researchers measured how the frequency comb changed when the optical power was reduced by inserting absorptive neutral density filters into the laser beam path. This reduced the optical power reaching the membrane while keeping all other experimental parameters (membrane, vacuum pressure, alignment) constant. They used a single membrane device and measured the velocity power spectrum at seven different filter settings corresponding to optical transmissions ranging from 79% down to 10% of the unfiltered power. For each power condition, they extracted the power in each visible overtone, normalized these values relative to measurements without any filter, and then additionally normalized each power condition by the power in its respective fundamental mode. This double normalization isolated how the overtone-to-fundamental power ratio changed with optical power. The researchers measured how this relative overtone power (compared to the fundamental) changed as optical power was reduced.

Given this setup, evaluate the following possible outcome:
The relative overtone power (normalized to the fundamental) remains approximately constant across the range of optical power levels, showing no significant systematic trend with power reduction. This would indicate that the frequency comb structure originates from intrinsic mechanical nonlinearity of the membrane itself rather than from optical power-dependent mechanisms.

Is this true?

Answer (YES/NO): NO